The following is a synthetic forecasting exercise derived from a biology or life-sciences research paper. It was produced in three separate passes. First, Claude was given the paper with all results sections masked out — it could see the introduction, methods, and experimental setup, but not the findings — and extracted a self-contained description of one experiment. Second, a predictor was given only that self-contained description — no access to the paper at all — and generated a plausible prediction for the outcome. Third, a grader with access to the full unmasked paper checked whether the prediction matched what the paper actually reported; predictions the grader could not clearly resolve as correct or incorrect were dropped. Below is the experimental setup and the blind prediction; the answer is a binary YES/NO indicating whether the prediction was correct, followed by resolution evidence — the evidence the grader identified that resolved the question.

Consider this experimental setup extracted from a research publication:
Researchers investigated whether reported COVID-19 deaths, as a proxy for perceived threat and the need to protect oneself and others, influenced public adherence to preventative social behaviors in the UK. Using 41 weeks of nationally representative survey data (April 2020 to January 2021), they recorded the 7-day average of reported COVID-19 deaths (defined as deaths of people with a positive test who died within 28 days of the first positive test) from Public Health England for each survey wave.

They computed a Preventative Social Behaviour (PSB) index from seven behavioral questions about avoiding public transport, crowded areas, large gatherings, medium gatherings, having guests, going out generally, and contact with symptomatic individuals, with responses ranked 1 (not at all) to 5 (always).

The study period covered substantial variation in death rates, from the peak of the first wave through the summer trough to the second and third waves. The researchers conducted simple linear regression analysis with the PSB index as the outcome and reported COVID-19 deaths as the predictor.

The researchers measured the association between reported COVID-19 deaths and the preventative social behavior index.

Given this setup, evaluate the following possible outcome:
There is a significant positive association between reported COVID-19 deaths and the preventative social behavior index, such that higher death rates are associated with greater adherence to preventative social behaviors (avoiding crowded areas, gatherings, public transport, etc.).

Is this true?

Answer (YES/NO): YES